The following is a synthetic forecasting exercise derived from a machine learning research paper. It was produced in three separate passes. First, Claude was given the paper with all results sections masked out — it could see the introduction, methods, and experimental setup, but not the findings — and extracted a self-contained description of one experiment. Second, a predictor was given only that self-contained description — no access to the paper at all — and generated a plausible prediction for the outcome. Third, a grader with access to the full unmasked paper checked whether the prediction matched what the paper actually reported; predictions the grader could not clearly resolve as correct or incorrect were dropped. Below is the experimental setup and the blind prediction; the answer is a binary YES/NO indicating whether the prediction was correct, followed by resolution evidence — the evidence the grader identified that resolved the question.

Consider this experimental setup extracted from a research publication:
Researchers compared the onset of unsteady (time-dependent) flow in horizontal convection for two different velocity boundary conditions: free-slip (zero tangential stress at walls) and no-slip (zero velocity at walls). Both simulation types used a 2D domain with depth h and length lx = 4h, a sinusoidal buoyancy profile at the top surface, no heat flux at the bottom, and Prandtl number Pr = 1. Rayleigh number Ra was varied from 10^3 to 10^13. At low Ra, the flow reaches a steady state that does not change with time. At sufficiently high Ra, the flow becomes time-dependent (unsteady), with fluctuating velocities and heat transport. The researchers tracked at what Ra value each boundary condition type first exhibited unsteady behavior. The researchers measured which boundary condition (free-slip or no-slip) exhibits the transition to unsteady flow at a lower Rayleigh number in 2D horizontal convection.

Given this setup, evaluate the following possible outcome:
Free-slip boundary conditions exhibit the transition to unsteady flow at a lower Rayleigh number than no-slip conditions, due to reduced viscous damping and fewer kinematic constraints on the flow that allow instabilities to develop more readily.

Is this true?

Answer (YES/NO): YES